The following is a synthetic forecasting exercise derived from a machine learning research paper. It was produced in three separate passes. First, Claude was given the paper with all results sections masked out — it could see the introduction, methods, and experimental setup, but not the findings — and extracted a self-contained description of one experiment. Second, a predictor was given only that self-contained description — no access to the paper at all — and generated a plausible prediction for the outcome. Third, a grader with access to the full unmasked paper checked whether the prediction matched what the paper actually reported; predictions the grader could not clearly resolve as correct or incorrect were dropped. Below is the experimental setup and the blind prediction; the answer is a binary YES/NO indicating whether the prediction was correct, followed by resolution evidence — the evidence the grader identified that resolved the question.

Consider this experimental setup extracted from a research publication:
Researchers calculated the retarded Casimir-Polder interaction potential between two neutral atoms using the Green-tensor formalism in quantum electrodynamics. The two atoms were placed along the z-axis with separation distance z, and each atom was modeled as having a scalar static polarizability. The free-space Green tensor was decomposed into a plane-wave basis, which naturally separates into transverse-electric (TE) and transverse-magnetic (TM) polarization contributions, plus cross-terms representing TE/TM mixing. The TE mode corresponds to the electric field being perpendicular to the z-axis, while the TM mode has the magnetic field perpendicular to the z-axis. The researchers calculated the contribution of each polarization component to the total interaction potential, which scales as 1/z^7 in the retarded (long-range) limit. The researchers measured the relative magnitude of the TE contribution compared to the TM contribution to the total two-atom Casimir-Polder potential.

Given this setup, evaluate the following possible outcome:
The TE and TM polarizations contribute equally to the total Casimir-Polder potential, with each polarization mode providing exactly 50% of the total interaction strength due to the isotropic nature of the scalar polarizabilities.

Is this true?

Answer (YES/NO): NO